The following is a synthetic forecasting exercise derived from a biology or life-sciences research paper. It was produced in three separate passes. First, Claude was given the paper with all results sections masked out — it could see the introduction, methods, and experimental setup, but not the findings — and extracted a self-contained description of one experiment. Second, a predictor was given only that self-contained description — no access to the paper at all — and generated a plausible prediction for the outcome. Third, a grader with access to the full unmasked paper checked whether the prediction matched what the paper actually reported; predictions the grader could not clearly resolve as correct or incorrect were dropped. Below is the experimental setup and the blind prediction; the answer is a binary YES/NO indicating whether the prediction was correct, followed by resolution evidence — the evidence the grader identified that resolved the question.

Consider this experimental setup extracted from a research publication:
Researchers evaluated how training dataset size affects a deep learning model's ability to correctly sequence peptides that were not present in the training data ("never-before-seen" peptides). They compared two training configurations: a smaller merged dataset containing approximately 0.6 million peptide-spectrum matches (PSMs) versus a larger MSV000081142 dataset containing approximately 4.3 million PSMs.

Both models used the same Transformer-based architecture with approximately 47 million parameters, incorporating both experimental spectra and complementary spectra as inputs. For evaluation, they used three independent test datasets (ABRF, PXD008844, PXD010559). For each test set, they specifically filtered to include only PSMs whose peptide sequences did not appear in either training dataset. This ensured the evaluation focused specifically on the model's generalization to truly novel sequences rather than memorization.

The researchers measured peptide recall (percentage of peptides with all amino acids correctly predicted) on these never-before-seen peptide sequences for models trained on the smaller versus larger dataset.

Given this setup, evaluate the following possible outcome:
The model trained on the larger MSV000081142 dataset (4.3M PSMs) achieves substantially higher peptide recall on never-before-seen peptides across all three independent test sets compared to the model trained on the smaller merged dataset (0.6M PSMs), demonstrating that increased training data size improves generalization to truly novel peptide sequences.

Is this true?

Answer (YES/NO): YES